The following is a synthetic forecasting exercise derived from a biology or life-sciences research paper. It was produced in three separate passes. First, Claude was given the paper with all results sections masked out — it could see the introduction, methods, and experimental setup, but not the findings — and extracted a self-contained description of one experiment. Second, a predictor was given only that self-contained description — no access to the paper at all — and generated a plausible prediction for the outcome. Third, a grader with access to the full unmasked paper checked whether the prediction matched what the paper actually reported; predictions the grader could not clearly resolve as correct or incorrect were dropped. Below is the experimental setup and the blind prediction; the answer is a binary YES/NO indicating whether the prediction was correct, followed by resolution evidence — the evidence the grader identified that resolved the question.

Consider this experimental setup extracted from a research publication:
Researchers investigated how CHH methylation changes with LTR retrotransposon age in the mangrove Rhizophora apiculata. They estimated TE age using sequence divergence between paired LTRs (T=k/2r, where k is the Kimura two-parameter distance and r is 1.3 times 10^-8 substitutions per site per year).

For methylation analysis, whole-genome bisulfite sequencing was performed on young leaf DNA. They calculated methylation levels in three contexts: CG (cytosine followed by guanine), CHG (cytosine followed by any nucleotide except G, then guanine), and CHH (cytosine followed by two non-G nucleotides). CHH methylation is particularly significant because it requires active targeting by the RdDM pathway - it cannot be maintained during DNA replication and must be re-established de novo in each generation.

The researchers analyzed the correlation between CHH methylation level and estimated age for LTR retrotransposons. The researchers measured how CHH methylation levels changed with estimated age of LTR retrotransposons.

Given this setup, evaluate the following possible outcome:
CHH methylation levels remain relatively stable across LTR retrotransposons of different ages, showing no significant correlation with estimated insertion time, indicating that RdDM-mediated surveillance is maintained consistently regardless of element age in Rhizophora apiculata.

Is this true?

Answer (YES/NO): NO